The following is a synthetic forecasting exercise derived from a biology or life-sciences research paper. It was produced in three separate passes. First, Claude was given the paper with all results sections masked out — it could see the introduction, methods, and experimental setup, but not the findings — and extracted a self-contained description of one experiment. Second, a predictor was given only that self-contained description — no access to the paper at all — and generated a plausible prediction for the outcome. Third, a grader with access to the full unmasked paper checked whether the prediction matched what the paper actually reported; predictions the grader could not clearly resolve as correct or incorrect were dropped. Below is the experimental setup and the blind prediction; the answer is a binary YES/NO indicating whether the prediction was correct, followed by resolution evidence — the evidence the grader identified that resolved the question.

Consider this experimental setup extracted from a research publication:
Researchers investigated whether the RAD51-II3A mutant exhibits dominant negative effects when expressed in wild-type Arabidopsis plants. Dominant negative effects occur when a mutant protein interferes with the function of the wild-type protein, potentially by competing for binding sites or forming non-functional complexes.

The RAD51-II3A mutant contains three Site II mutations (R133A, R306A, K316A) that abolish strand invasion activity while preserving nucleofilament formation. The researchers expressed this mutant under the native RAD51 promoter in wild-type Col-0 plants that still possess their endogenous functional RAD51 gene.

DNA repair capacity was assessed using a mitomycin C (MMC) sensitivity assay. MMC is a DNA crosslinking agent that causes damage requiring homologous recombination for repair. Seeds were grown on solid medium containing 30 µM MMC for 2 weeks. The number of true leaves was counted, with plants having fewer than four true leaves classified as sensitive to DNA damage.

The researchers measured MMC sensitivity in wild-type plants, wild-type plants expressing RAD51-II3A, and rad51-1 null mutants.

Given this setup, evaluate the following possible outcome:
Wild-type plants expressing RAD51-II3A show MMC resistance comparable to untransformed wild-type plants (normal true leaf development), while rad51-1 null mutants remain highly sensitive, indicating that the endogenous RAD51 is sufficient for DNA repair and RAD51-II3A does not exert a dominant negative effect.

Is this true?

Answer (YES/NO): NO